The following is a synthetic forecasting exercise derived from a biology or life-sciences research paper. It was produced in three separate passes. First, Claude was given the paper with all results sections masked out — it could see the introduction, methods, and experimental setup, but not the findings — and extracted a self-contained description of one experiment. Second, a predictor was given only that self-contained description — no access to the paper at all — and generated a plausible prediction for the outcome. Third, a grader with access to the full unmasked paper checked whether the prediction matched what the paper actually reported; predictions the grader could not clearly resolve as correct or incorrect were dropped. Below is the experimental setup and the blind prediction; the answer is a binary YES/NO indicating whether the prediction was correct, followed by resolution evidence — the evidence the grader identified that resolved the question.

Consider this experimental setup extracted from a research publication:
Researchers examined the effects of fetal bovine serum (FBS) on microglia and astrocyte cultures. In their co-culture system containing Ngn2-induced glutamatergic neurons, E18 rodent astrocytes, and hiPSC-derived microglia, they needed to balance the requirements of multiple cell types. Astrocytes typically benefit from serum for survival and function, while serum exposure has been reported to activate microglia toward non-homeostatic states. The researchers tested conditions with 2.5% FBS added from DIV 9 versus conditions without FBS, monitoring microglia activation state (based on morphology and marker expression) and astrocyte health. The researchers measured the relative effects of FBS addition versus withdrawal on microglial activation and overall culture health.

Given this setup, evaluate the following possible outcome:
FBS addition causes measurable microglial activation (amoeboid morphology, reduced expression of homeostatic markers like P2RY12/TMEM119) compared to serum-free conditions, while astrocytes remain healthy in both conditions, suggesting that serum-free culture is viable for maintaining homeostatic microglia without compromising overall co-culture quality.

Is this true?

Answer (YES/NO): NO